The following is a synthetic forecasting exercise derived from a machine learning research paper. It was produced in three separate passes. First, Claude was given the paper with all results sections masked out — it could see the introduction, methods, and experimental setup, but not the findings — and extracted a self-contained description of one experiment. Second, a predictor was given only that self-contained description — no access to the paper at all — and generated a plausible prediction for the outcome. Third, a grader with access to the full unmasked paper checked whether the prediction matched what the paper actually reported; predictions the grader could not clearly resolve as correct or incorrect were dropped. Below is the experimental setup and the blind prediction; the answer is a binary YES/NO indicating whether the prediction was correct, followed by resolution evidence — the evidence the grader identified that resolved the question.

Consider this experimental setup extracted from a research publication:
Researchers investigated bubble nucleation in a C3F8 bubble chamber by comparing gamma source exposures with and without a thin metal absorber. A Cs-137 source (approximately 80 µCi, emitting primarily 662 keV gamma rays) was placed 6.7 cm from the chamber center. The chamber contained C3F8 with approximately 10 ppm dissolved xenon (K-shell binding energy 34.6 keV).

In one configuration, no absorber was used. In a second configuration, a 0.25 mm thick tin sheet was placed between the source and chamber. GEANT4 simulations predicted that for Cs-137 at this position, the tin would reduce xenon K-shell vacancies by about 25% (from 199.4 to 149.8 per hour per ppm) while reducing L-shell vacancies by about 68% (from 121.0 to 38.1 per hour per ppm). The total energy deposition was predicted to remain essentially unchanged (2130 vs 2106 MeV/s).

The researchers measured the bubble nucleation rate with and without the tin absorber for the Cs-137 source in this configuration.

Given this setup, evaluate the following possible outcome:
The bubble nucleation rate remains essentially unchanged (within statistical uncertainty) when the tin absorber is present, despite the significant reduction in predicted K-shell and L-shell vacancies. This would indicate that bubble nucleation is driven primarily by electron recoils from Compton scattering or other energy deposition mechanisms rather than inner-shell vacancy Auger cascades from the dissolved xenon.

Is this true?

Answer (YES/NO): NO